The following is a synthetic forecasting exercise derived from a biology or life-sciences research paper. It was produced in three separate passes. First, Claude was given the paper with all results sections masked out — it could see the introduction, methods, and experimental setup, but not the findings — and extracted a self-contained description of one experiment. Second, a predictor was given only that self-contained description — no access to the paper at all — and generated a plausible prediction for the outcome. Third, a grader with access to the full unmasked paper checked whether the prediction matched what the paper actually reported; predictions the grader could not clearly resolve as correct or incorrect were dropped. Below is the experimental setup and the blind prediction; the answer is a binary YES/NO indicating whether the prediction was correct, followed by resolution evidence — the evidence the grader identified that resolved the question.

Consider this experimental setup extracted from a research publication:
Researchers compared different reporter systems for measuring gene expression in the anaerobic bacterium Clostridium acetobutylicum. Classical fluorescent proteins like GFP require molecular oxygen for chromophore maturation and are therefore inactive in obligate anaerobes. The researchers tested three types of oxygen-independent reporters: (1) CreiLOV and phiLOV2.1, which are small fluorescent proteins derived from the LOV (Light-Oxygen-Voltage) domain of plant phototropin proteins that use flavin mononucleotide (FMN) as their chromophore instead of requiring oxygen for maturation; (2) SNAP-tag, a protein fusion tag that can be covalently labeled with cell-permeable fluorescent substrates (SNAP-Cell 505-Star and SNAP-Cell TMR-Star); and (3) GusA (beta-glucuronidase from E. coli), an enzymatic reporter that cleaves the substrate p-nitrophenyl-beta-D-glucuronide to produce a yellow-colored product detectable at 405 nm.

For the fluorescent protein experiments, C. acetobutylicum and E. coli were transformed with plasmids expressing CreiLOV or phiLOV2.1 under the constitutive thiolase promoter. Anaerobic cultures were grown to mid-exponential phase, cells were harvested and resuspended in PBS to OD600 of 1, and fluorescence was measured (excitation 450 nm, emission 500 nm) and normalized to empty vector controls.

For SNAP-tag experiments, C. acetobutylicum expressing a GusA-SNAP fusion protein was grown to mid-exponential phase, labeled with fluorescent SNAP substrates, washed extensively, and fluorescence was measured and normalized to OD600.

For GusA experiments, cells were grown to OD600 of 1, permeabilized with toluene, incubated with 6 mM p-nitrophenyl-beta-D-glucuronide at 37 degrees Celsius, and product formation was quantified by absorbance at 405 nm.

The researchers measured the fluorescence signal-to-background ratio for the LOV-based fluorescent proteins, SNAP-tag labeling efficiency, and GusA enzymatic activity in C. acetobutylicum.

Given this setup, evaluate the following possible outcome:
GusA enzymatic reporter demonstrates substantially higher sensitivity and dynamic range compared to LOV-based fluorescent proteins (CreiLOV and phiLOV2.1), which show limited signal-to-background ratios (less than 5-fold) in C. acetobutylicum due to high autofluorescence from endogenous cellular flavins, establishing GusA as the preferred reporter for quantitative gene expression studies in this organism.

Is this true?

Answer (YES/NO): NO